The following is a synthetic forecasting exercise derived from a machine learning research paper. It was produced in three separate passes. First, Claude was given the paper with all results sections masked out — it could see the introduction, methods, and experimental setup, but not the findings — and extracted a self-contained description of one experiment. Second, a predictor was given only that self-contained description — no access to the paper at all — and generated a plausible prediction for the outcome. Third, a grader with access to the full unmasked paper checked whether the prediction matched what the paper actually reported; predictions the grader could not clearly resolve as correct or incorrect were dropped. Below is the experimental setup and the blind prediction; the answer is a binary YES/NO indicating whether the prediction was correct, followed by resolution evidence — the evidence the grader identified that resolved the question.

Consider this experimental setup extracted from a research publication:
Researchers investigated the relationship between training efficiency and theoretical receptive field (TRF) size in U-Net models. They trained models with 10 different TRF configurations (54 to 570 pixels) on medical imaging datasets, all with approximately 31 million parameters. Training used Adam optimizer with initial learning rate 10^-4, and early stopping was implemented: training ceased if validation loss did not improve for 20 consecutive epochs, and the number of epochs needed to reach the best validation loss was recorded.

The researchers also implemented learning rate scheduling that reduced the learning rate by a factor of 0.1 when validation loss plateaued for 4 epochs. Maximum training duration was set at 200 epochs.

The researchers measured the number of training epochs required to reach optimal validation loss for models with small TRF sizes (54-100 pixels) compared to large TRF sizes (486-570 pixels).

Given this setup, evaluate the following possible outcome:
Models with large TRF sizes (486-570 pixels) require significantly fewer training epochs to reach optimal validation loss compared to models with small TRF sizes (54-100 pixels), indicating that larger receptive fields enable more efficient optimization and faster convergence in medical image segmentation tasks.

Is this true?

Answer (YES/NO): NO